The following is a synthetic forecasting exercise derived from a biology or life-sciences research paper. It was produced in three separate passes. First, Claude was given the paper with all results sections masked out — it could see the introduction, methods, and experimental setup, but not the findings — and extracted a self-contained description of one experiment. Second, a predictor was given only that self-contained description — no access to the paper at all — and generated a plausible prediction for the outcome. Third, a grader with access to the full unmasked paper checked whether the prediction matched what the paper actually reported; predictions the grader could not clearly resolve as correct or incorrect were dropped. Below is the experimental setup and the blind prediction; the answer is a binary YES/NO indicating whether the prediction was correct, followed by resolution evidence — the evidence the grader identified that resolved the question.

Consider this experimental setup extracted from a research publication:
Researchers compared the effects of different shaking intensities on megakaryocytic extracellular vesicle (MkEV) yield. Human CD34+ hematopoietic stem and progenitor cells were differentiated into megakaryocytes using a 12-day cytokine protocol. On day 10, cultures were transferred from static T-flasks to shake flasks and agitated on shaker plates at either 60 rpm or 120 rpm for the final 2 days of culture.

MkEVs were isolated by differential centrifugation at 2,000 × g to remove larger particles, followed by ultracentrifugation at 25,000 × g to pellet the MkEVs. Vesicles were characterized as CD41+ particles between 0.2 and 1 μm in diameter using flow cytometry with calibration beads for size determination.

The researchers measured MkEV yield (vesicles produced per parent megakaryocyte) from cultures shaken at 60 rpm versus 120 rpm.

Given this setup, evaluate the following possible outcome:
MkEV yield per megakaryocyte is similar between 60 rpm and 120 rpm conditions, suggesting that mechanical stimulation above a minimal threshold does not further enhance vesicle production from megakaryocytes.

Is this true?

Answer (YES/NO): NO